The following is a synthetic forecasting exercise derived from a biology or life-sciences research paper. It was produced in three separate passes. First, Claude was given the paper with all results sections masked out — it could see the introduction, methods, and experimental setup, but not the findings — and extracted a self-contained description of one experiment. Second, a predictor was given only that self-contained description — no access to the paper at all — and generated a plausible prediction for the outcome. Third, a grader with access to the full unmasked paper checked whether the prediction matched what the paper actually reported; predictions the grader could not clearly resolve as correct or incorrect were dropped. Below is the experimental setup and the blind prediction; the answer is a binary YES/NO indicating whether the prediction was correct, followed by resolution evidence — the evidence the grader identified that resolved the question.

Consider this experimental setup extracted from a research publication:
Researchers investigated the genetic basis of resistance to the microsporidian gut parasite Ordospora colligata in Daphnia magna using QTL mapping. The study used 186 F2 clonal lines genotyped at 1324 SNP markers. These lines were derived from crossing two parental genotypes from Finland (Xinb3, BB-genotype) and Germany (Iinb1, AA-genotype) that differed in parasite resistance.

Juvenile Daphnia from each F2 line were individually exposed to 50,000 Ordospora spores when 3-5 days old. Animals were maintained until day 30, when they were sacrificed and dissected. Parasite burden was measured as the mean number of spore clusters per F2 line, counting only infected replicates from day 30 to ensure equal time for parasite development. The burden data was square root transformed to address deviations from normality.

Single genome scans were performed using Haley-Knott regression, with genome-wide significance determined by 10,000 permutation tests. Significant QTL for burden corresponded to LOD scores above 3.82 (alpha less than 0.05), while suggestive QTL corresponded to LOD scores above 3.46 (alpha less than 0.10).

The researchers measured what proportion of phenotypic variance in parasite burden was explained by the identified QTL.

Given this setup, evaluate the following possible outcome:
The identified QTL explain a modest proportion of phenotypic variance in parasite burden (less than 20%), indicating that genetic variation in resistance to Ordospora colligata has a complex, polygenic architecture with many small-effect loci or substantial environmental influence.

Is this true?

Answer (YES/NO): NO